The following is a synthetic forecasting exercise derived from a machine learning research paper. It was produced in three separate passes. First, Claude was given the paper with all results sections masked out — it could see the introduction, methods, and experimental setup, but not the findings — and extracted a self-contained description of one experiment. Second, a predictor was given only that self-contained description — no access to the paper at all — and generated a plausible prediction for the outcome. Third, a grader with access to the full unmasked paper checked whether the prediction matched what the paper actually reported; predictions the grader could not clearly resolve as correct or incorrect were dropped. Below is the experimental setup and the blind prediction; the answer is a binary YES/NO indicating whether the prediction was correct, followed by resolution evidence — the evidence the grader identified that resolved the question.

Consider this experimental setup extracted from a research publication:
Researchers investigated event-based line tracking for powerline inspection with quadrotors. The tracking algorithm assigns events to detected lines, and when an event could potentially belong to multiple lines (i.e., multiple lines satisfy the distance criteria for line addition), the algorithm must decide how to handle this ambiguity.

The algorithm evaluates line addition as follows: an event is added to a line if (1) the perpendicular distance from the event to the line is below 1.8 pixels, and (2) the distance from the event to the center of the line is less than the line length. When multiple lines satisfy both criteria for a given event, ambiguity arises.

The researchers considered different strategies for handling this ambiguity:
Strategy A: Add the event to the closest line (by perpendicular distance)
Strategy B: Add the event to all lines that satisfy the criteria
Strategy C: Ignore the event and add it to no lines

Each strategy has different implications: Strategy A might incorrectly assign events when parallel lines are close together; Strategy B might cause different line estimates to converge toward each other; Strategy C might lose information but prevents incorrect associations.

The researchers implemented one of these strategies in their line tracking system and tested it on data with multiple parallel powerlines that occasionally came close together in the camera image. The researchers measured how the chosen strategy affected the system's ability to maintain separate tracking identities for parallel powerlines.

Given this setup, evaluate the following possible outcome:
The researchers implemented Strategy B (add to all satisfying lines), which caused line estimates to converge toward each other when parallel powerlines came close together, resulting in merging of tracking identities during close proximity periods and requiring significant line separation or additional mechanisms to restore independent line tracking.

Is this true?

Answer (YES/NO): NO